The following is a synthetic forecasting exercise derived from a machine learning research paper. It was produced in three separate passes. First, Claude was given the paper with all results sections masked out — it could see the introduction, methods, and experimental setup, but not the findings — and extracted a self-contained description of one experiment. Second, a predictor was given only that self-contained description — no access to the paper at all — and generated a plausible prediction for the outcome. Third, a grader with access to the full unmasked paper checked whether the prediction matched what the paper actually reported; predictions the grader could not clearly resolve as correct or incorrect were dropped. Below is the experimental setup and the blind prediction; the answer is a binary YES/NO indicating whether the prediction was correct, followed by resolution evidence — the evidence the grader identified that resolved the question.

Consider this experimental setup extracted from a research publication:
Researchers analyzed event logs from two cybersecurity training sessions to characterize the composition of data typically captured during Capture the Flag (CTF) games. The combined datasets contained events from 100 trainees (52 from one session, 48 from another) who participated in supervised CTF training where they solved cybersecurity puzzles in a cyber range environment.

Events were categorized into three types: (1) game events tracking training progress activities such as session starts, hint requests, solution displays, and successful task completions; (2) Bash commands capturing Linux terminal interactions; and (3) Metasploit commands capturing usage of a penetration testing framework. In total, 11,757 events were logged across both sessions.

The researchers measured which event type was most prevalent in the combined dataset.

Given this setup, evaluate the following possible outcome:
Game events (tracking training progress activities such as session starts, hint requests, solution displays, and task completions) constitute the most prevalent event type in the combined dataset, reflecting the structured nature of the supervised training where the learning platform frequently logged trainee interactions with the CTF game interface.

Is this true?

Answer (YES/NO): NO